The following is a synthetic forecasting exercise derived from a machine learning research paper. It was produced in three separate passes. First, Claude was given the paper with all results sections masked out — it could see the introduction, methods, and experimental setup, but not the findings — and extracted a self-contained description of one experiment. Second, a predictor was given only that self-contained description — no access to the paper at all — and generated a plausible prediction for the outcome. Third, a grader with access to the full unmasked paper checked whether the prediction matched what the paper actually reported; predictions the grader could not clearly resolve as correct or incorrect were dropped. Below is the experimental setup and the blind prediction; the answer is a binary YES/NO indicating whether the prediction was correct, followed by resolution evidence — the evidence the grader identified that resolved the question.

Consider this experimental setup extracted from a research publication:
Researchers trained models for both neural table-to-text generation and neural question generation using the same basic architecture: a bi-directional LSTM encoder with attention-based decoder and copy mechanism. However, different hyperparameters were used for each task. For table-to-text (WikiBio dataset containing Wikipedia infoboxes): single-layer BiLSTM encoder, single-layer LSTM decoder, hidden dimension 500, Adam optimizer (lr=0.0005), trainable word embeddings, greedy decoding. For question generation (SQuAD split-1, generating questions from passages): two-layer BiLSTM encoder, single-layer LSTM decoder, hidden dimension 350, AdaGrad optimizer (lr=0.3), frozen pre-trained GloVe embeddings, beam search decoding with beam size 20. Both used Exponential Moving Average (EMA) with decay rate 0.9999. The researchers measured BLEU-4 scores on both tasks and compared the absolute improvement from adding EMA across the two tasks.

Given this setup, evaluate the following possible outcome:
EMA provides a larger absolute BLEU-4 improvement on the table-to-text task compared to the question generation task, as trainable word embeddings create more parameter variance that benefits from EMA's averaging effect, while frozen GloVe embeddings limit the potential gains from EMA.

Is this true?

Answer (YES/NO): NO